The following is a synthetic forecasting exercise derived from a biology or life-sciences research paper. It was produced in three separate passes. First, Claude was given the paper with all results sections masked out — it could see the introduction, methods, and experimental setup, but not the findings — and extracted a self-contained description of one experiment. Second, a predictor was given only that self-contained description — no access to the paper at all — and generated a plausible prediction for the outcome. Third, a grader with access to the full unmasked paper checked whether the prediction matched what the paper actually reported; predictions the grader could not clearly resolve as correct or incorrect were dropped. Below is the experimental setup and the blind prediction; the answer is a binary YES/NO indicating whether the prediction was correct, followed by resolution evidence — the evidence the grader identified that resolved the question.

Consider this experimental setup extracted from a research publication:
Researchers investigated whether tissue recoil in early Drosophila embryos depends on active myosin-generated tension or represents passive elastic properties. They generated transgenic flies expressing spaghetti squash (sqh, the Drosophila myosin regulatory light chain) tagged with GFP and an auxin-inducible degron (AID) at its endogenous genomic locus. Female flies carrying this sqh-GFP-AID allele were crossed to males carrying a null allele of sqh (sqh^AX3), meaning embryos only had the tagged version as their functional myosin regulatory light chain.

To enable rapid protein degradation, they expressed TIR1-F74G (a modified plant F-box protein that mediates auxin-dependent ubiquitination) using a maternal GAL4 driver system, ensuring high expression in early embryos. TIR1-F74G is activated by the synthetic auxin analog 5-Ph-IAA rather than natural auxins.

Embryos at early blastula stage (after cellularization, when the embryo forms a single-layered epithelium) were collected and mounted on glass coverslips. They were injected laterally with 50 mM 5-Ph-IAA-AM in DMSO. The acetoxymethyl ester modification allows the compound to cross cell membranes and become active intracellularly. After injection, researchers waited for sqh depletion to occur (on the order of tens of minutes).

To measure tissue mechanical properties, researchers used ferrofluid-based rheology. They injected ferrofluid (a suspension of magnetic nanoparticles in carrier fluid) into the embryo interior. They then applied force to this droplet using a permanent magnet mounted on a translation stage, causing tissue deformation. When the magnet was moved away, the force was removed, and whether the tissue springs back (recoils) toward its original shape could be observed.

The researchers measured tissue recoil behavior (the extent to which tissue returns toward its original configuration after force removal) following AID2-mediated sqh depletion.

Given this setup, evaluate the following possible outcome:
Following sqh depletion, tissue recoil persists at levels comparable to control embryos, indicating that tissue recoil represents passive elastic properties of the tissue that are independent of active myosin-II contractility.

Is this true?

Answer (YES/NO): YES